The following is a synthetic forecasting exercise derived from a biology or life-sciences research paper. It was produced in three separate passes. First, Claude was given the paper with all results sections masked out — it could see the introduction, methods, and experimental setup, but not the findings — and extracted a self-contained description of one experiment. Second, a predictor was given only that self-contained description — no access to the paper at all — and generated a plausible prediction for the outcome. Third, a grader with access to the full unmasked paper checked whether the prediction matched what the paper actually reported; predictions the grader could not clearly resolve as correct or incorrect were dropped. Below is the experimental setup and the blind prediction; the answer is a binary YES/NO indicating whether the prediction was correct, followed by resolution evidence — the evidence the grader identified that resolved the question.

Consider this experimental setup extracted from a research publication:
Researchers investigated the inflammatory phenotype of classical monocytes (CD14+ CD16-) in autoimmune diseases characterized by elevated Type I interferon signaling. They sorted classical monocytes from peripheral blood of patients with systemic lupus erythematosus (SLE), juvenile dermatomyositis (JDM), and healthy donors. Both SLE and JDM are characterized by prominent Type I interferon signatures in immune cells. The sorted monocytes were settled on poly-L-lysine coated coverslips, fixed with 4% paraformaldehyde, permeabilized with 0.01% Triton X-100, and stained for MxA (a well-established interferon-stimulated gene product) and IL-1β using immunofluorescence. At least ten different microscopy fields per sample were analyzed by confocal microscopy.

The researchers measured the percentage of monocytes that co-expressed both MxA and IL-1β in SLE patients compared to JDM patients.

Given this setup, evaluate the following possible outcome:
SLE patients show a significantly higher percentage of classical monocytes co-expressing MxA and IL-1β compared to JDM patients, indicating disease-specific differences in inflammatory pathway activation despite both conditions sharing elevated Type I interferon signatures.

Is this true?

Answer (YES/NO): YES